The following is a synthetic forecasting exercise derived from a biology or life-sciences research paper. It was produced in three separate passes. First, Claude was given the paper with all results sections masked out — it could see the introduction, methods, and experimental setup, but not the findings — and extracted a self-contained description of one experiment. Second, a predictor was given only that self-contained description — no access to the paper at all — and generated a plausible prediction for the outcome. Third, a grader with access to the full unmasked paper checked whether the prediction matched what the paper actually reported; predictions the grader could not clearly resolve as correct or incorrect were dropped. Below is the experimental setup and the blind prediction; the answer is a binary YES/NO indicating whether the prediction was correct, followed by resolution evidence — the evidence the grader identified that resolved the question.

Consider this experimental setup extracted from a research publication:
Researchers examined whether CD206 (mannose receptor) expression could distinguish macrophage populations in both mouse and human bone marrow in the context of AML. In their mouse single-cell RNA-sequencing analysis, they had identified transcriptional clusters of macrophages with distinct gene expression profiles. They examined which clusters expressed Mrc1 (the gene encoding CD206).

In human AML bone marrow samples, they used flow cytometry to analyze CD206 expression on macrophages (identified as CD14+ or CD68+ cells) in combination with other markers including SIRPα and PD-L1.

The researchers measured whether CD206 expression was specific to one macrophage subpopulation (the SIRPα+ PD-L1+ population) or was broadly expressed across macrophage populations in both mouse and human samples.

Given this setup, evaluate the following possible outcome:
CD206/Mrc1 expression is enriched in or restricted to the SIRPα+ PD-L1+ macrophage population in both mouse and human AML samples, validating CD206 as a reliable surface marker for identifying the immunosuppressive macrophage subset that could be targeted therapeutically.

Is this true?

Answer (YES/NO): YES